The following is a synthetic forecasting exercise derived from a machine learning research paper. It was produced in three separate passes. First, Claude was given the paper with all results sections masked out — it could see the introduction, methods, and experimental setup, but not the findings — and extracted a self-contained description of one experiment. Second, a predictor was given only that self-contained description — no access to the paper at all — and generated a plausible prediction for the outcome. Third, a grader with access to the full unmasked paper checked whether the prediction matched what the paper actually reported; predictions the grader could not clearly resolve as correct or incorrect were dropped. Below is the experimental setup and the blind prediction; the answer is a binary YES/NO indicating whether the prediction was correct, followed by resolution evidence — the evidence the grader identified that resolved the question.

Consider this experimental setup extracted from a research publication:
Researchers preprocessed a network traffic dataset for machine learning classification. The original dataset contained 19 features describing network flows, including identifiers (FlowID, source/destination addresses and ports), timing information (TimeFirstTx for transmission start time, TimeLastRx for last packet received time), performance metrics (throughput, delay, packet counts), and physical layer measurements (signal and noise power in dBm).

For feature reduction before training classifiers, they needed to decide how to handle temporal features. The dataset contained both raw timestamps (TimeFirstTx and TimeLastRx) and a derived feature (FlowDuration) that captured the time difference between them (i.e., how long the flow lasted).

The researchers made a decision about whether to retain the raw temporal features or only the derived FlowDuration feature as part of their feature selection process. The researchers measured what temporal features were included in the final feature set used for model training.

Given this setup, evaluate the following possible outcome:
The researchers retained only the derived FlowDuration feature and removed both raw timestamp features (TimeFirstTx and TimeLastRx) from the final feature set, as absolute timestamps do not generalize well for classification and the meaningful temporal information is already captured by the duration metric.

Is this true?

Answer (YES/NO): YES